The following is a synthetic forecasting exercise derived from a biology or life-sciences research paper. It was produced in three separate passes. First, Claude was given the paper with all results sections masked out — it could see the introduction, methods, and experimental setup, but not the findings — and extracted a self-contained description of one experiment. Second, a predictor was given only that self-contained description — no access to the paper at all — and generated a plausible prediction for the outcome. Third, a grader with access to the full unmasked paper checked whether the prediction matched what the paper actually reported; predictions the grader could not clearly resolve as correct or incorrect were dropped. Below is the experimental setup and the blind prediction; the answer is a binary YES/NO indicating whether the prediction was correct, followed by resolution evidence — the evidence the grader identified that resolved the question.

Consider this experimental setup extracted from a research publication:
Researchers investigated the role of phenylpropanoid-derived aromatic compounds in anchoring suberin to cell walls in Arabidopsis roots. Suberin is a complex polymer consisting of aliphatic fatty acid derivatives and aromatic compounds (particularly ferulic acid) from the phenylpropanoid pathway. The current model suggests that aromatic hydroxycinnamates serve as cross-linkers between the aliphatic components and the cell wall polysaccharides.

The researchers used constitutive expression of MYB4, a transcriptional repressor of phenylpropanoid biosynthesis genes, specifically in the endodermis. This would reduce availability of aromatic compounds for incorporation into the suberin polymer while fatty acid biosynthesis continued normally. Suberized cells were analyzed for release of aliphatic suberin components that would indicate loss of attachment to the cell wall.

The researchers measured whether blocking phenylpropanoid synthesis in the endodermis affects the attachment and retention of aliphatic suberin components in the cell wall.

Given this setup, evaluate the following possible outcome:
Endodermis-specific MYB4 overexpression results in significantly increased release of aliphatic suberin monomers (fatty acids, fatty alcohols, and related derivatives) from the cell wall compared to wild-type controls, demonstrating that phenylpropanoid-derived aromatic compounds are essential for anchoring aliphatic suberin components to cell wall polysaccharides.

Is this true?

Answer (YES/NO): NO